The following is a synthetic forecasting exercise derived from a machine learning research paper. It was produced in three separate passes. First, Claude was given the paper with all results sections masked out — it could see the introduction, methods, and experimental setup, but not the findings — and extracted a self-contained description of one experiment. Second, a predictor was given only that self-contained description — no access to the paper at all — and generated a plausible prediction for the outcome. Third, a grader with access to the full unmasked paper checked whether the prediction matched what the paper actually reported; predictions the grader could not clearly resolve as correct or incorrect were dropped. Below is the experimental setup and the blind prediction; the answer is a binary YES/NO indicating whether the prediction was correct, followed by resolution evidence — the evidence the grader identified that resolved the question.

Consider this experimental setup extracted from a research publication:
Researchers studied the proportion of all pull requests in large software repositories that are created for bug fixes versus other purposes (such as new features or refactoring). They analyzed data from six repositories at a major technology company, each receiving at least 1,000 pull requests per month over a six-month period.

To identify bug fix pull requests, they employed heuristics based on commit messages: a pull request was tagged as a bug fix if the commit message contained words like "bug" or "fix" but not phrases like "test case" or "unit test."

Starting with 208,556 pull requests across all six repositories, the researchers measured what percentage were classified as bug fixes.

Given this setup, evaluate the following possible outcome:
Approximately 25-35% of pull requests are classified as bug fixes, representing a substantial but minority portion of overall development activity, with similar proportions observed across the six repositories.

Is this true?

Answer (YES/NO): YES